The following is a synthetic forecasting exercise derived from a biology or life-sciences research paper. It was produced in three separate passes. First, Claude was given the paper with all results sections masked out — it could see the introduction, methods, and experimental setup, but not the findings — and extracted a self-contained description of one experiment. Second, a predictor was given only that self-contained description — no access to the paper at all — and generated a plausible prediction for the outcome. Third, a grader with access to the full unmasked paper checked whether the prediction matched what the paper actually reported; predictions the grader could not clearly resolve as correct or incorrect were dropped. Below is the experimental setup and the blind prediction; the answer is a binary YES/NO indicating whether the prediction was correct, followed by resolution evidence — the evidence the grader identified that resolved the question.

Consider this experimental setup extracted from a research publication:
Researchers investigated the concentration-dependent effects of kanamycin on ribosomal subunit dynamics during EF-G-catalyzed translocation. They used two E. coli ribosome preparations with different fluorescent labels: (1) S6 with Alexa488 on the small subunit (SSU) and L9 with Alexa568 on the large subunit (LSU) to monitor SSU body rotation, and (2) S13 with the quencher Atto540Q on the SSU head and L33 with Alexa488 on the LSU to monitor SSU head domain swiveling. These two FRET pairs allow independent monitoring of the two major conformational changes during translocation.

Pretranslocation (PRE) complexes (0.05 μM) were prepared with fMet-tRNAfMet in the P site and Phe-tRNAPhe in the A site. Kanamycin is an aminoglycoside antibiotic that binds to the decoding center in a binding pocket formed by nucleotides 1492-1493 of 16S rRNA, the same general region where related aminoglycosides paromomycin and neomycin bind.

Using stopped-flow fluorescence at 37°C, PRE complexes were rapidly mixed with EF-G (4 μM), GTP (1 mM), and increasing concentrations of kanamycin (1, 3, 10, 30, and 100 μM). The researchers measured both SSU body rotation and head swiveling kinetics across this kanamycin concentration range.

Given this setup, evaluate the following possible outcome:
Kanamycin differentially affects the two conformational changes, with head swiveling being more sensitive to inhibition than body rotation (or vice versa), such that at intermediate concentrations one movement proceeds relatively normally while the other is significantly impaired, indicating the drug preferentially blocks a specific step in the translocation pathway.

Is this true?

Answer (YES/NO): NO